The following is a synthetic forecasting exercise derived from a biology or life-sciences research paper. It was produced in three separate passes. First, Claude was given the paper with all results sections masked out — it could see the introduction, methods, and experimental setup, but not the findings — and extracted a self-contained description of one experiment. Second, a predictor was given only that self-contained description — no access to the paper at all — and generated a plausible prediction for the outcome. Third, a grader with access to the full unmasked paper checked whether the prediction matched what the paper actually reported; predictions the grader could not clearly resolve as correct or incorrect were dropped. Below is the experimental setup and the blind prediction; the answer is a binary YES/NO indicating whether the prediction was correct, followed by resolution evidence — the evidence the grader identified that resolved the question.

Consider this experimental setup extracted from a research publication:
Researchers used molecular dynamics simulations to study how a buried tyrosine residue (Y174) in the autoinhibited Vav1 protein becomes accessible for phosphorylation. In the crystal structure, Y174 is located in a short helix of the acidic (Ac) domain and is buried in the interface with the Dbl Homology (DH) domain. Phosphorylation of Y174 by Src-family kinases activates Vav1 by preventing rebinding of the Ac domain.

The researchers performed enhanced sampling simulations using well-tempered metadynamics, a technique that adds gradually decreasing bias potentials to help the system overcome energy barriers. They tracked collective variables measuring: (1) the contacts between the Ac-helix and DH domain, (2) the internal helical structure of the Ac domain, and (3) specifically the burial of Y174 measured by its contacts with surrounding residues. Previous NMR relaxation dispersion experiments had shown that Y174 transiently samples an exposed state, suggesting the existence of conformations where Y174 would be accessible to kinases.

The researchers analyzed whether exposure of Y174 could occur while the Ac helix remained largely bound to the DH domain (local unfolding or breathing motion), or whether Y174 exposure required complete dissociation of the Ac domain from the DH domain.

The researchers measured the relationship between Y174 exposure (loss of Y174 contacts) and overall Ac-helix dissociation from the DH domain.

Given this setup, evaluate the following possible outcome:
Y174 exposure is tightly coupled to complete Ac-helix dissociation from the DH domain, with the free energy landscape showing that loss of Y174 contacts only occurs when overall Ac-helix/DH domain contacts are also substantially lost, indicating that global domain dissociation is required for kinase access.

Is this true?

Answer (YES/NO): NO